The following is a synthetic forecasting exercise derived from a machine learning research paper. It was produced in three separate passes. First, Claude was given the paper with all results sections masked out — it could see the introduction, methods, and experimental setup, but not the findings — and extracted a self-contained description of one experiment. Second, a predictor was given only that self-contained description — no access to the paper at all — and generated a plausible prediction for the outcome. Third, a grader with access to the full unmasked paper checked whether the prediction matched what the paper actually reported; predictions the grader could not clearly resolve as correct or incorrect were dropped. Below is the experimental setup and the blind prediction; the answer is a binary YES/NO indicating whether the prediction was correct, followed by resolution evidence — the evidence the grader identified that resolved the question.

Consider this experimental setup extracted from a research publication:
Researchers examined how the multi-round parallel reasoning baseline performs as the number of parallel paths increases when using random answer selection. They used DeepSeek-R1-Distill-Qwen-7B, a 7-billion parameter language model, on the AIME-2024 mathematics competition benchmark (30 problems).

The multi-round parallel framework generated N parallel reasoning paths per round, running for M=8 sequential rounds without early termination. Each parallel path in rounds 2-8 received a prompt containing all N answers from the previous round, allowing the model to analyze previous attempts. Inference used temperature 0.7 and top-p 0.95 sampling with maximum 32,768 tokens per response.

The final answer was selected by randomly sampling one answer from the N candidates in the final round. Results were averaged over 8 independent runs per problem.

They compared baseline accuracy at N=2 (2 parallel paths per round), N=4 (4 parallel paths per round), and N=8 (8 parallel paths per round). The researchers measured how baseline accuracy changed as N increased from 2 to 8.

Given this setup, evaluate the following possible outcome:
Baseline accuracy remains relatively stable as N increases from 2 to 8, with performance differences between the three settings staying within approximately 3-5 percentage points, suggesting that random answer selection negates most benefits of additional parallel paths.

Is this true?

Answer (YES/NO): NO